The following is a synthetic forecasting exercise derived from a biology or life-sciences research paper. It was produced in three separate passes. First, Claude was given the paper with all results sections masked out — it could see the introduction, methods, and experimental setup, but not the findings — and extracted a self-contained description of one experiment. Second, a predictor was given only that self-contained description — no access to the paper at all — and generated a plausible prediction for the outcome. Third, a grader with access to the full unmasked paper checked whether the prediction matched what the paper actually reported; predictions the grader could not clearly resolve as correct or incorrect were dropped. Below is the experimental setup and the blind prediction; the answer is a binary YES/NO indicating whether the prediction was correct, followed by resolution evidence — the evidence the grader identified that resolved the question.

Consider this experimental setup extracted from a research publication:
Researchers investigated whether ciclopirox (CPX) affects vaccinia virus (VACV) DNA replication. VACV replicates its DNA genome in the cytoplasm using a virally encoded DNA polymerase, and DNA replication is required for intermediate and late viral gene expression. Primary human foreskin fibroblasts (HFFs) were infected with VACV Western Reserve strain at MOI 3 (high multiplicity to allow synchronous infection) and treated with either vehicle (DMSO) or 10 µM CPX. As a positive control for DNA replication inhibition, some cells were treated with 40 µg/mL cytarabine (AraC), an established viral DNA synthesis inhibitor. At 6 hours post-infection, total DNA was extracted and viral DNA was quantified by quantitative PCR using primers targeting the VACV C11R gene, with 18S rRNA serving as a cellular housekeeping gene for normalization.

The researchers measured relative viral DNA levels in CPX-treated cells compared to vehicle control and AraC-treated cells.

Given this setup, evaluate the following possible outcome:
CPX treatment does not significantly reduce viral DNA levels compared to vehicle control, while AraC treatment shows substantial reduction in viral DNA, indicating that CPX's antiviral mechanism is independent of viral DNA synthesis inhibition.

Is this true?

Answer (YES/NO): NO